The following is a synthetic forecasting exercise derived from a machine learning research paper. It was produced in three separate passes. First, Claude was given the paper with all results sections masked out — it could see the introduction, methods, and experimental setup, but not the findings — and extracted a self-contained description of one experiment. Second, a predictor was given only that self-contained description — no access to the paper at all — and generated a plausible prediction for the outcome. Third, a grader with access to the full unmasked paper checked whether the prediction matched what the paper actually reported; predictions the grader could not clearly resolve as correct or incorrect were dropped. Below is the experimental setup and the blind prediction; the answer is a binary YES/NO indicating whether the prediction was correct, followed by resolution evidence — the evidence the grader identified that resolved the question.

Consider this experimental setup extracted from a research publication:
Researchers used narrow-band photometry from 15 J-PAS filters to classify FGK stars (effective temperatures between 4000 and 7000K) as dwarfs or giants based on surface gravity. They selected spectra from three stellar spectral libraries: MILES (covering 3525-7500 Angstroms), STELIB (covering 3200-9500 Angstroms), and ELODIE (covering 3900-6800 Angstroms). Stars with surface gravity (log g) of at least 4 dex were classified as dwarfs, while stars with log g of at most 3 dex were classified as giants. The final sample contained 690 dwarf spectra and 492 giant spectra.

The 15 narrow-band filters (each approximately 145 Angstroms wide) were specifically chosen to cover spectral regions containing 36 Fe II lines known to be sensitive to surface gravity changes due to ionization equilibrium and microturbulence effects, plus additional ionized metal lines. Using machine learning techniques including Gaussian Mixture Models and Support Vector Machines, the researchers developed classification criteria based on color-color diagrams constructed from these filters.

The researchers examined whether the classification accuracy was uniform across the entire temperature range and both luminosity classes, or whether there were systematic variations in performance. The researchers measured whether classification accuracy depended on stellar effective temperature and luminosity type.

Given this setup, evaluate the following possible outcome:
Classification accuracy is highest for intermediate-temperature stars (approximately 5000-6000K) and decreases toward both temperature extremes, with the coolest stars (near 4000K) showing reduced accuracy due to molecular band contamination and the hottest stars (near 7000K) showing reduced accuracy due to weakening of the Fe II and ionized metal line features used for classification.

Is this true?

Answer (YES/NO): NO